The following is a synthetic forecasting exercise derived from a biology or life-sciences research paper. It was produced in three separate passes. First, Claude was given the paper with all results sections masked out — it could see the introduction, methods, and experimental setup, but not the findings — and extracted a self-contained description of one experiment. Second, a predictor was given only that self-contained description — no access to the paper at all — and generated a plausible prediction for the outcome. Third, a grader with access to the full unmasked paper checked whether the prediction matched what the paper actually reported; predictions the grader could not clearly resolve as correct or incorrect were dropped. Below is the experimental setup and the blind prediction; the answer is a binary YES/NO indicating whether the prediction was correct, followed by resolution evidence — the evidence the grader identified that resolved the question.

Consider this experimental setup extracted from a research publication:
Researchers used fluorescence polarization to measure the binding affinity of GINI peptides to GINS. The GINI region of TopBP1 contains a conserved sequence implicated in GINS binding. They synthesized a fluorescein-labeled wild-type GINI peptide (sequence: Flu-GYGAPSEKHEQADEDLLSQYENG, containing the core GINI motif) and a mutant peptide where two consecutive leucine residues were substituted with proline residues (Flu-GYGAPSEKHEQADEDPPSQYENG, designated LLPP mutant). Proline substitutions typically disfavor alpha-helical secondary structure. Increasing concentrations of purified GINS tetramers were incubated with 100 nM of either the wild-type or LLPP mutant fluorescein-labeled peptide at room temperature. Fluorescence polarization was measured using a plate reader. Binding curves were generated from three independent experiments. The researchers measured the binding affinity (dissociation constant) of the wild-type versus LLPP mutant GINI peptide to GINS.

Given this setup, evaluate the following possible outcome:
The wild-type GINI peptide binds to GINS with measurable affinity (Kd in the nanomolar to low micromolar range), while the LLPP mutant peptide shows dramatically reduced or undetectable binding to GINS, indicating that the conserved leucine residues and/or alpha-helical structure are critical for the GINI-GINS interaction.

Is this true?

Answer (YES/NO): YES